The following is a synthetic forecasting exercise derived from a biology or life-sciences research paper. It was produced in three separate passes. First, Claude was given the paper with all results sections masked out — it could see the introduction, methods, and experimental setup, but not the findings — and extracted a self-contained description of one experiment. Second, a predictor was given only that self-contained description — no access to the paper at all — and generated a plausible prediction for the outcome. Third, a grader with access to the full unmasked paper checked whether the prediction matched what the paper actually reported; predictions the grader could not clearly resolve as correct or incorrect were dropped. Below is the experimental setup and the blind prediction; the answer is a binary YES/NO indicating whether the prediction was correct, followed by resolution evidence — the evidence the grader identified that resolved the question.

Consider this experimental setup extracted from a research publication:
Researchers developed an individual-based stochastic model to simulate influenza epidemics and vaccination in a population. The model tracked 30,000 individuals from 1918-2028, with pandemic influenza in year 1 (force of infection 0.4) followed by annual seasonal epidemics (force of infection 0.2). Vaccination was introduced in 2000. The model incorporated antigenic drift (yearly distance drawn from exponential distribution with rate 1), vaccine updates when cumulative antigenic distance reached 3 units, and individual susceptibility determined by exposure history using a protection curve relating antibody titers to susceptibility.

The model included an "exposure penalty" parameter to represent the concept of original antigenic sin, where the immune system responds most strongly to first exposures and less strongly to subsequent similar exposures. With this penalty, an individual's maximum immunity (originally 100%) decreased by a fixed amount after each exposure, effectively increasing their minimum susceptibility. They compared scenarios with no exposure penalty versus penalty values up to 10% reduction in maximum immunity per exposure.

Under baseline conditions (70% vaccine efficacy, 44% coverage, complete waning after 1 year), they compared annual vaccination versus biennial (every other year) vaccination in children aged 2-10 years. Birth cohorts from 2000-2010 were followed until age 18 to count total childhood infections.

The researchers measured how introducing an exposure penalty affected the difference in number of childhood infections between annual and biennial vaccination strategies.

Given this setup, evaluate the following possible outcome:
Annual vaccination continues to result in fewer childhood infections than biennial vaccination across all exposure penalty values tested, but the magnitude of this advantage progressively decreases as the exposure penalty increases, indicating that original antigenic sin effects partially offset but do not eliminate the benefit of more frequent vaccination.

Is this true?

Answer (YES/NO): YES